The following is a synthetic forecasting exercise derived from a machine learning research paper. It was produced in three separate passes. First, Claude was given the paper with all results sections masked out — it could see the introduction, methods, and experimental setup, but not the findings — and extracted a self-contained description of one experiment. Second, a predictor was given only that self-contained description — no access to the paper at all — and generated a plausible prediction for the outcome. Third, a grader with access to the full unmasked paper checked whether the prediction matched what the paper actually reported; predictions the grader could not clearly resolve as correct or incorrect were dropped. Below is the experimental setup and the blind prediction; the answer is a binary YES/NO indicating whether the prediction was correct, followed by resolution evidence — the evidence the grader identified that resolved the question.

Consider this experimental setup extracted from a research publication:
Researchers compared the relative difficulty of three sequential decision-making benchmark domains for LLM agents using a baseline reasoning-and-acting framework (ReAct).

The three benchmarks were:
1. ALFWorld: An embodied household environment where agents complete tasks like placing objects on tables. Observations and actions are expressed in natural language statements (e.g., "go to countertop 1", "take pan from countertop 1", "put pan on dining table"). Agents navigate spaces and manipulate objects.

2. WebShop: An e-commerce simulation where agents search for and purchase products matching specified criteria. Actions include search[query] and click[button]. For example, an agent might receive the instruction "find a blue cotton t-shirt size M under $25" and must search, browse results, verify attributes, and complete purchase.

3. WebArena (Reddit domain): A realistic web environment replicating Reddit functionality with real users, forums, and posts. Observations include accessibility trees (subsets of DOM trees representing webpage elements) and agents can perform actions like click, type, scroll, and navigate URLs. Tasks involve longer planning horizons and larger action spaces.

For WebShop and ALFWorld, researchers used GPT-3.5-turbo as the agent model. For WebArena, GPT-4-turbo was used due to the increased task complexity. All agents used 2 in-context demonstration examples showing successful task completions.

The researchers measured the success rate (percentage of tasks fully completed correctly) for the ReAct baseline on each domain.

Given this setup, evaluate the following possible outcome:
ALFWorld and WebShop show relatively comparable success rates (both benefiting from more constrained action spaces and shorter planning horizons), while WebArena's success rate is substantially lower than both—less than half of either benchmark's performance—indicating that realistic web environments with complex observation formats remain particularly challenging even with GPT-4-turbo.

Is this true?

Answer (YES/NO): NO